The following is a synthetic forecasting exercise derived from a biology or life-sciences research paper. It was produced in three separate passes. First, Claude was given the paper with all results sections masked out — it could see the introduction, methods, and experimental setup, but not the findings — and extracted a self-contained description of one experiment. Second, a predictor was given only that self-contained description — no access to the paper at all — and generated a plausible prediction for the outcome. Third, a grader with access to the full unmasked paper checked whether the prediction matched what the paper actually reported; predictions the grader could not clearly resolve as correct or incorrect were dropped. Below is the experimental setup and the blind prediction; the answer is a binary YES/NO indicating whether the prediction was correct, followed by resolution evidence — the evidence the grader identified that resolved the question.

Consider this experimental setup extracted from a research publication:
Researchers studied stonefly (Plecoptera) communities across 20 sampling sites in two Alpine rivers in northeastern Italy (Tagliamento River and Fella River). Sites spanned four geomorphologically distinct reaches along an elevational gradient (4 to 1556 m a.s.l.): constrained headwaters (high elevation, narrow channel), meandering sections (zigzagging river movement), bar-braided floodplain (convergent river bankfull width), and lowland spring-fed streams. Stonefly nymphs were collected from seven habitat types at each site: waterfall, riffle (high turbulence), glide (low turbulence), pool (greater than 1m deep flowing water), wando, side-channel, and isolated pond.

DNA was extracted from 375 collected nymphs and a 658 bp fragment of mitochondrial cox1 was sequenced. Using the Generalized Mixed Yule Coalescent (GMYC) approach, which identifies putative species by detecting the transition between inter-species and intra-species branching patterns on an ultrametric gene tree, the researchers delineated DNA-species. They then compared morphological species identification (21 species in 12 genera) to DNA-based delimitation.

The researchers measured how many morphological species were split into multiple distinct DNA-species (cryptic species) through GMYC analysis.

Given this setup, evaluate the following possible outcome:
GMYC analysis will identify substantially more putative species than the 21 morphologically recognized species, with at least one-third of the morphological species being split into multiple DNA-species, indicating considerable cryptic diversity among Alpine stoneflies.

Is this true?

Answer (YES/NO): YES